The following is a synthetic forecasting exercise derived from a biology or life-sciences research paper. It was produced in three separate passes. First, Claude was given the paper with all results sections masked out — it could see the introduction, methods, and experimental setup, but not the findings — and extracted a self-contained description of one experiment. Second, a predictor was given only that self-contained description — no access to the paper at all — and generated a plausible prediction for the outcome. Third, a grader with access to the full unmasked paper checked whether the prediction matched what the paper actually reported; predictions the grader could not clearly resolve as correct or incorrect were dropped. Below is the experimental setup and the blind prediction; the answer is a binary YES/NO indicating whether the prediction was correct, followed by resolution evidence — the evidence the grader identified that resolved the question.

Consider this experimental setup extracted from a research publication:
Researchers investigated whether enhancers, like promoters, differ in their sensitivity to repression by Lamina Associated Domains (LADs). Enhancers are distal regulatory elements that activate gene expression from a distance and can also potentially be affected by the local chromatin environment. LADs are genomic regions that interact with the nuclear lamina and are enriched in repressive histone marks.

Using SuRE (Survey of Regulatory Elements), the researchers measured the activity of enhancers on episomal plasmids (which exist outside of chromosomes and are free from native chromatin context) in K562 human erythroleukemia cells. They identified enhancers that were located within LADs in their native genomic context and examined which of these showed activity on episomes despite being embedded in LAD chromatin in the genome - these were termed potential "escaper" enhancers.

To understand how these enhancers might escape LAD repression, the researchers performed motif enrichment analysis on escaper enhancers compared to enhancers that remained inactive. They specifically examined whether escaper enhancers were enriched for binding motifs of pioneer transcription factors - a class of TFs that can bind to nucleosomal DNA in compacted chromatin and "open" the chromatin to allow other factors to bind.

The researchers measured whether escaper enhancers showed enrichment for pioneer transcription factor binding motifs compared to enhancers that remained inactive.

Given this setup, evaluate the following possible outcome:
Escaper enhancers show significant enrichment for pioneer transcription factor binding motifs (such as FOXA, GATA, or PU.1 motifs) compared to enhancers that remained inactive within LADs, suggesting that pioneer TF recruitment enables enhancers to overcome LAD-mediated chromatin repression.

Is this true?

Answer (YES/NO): YES